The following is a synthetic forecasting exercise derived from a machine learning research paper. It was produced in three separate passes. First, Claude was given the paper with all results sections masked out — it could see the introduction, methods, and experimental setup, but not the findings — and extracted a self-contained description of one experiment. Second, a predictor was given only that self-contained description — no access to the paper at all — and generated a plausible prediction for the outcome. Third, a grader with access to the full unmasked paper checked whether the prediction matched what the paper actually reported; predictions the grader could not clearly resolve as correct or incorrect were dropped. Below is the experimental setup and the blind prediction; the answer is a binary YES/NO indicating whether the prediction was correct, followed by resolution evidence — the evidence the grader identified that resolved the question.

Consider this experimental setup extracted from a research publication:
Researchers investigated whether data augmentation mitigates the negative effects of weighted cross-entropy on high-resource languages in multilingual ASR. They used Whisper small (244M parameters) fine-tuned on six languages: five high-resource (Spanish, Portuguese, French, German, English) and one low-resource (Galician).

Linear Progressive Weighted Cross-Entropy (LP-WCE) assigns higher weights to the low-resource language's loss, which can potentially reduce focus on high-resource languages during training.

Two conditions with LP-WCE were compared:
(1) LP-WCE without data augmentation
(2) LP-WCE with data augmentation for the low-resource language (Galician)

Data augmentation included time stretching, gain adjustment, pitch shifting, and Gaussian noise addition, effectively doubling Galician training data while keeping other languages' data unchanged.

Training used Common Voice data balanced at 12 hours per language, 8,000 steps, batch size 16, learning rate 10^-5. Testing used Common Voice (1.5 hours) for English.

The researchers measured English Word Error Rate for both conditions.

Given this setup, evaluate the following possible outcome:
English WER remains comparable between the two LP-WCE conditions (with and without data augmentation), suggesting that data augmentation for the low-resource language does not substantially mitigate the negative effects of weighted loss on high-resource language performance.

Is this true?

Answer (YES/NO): NO